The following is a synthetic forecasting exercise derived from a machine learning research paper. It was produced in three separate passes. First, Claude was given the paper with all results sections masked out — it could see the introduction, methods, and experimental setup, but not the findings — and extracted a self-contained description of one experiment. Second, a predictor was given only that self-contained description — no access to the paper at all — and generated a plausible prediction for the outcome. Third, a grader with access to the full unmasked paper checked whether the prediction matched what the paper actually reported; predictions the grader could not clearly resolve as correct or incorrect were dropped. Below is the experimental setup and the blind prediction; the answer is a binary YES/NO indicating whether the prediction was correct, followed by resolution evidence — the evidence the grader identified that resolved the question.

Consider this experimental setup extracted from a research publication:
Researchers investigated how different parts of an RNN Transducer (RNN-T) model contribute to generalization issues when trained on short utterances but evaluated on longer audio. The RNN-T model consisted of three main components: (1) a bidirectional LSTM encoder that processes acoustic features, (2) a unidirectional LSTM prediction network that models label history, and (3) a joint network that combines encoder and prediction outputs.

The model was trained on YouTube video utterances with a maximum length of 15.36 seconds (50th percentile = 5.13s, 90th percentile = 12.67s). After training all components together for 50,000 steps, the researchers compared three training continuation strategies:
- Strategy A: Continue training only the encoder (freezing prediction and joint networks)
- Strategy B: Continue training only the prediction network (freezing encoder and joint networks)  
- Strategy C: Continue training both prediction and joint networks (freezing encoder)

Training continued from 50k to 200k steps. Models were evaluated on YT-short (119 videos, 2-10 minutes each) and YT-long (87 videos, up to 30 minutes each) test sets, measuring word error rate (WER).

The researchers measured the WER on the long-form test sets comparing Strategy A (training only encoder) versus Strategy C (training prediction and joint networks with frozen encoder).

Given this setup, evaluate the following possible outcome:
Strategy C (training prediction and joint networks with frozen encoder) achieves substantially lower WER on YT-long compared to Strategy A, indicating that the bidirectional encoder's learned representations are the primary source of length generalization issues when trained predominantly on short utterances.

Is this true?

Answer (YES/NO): YES